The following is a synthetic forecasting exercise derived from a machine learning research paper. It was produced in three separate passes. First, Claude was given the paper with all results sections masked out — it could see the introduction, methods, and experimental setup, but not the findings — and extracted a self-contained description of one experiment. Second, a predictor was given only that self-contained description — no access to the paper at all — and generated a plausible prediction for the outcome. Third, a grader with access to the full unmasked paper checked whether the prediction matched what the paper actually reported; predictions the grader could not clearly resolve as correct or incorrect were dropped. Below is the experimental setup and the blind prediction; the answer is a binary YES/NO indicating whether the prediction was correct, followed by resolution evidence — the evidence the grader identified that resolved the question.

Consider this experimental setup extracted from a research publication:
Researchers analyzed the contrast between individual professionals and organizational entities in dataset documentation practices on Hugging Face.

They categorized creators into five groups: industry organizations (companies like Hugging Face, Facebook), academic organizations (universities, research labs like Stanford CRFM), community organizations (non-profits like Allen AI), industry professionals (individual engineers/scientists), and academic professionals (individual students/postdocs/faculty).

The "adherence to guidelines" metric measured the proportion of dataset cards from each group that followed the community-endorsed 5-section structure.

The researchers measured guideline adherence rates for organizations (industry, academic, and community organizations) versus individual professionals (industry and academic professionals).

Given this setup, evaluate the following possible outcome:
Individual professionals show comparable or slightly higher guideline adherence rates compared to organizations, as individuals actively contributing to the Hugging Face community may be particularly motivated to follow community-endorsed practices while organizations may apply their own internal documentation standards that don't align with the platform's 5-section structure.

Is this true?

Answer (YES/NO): NO